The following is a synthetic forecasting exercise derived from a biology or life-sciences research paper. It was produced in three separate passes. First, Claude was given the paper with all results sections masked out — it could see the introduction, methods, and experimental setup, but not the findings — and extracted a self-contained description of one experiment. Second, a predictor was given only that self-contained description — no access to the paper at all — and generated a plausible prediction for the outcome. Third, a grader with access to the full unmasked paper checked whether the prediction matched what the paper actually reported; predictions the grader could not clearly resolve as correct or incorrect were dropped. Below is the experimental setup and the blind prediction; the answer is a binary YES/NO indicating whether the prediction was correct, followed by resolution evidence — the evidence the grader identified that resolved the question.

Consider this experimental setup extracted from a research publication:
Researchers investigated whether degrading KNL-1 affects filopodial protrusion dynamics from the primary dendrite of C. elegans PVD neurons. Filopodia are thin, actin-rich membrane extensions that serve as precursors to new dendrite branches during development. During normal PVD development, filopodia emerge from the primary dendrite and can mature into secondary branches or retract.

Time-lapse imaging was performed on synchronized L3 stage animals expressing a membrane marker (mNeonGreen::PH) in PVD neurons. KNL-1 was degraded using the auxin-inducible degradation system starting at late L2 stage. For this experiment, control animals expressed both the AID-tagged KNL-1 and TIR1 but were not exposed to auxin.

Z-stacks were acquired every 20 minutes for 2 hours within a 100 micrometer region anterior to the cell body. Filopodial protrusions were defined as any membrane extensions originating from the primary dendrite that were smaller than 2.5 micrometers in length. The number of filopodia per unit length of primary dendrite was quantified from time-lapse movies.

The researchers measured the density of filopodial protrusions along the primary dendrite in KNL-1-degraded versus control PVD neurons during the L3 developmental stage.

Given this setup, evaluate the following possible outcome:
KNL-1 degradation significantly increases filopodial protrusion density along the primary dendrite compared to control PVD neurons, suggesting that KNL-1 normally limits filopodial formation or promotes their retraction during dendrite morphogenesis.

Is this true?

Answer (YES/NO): YES